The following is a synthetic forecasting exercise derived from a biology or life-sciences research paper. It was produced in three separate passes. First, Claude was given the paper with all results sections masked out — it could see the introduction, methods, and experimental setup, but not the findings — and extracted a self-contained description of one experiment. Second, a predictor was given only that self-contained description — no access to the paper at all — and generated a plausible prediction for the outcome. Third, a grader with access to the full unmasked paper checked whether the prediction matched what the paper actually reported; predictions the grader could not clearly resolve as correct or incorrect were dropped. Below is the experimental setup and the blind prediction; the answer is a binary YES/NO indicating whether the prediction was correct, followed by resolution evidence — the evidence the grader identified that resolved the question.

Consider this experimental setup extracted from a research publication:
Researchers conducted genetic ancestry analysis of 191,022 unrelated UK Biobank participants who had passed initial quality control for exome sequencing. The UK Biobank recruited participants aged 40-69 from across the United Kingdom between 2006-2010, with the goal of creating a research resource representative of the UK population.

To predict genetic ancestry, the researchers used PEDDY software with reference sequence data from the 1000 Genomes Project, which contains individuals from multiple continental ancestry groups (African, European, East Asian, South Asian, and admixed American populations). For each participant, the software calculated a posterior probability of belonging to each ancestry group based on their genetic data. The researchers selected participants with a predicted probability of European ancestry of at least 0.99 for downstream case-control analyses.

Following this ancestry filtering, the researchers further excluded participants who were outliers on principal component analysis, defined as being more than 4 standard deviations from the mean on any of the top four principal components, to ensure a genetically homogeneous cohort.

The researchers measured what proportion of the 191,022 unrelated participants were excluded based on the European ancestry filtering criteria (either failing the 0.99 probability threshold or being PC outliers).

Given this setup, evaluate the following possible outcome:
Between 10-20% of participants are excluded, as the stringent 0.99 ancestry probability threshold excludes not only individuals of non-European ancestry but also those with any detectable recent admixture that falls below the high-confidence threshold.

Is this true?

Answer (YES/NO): NO